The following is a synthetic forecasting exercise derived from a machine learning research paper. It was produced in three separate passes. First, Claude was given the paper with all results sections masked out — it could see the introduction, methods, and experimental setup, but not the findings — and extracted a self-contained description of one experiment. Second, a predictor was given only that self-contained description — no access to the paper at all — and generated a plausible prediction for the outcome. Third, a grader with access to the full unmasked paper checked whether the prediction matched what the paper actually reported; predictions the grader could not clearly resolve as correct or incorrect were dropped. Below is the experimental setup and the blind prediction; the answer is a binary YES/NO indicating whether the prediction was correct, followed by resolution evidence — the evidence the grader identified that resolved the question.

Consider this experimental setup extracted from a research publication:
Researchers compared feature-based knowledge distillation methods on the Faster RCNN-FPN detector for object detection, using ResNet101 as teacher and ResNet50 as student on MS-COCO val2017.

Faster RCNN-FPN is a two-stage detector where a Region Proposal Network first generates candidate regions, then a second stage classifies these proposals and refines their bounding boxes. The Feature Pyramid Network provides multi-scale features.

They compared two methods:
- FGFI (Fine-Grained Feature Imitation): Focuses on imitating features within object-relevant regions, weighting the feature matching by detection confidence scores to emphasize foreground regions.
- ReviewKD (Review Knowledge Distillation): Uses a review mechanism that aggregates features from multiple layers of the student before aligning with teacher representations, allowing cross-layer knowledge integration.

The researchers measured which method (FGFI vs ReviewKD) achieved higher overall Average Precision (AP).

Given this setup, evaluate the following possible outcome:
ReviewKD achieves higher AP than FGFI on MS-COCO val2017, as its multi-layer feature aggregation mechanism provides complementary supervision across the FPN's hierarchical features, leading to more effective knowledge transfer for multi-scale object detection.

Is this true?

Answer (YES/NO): YES